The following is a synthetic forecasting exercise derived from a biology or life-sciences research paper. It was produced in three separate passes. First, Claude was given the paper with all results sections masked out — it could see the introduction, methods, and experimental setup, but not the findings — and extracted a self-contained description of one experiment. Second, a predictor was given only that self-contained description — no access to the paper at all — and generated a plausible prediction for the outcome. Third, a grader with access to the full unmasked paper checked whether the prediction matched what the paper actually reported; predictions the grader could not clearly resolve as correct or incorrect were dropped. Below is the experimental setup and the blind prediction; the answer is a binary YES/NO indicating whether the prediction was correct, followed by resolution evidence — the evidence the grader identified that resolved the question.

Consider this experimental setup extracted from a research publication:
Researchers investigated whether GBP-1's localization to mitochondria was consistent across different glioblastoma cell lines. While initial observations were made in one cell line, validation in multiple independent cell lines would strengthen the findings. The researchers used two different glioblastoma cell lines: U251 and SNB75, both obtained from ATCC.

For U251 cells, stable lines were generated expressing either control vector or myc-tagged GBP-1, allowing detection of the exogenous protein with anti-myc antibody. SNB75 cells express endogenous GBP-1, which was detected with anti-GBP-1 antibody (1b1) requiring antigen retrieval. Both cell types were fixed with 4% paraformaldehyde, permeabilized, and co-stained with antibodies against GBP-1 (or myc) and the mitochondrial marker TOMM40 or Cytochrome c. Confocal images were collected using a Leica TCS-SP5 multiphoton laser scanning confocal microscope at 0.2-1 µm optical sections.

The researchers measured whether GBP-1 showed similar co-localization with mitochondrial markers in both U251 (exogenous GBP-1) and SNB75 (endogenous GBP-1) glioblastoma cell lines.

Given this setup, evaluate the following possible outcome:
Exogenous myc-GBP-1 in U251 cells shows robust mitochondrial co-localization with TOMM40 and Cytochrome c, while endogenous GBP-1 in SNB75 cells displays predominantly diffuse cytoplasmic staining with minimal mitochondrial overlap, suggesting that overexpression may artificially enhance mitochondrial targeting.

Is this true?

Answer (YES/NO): NO